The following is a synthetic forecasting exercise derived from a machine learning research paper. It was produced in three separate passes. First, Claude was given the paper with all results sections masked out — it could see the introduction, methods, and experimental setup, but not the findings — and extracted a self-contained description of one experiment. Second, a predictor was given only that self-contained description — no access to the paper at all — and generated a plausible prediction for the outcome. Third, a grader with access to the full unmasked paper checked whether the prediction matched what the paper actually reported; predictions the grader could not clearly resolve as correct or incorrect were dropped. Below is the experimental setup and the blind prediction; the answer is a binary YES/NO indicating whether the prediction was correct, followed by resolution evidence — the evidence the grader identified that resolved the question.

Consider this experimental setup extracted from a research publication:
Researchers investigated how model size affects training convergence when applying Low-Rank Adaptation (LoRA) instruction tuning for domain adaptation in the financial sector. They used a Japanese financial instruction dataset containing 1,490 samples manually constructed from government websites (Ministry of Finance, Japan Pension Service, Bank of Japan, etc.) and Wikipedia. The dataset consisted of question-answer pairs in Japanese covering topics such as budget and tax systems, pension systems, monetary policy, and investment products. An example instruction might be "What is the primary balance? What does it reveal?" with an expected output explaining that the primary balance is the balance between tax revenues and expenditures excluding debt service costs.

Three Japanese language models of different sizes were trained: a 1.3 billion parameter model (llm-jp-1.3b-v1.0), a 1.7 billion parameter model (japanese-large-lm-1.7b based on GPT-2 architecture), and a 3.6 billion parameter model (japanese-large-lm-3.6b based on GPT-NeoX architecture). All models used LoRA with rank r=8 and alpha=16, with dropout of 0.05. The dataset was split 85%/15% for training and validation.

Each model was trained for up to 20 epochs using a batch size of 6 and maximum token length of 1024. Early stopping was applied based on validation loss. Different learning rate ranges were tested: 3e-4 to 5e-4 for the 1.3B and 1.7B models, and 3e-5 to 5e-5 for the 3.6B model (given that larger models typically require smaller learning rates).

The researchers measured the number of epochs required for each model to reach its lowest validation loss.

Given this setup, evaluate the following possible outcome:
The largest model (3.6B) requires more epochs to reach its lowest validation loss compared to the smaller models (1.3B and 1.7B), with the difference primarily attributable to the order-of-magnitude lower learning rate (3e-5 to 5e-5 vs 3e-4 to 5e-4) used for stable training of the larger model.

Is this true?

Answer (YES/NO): NO